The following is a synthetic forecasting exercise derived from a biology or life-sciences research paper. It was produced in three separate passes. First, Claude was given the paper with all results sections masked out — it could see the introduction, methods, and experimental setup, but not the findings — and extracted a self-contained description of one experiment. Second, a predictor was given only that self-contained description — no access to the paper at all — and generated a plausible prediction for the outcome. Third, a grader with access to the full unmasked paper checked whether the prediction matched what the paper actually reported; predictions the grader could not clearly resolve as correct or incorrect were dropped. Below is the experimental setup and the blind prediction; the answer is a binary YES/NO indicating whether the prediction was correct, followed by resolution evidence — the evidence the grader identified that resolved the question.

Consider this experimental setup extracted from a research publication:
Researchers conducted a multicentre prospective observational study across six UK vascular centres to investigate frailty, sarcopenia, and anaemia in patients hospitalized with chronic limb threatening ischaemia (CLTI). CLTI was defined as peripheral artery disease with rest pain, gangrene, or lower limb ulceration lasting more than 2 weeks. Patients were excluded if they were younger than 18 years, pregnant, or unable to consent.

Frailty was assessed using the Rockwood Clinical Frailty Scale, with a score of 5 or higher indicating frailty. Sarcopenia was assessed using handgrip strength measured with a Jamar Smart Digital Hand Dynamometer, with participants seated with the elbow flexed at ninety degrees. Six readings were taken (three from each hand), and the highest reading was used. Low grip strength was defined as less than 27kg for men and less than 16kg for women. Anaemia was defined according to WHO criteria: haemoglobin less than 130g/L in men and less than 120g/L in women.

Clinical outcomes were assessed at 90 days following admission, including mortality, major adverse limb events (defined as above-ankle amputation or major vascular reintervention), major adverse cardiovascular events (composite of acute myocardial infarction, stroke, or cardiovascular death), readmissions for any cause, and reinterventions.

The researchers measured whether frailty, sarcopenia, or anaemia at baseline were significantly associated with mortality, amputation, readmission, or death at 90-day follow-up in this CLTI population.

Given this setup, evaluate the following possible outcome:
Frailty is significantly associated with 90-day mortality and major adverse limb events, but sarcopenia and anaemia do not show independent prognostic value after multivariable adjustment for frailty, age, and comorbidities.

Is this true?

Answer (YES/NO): NO